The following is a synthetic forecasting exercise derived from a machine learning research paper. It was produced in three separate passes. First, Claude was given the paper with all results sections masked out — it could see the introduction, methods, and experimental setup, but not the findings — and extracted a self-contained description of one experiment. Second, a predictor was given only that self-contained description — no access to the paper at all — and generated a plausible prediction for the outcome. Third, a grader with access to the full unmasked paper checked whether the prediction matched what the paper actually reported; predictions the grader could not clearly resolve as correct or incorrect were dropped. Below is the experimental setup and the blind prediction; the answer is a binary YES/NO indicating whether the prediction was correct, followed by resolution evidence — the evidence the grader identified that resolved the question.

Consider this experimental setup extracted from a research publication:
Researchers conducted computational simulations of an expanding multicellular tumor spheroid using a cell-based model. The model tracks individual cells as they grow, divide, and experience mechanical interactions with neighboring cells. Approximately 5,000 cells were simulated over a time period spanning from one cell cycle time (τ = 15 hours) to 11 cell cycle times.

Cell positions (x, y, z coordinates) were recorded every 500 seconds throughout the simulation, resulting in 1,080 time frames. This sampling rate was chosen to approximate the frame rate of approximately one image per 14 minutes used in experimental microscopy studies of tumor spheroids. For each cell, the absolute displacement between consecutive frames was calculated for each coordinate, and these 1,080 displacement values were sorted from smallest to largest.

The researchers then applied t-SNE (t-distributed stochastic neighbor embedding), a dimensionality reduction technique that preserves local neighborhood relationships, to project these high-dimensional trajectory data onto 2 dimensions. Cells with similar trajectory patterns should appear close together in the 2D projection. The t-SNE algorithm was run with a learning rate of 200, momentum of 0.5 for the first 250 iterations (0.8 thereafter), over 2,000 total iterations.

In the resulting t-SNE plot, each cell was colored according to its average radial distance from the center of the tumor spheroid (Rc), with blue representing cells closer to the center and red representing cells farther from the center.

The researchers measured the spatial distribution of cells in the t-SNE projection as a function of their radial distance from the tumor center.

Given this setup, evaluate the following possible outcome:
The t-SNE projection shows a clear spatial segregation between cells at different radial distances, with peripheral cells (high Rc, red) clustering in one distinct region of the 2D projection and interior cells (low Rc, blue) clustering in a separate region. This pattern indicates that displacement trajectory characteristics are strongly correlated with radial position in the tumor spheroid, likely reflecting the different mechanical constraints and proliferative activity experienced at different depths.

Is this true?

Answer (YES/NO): YES